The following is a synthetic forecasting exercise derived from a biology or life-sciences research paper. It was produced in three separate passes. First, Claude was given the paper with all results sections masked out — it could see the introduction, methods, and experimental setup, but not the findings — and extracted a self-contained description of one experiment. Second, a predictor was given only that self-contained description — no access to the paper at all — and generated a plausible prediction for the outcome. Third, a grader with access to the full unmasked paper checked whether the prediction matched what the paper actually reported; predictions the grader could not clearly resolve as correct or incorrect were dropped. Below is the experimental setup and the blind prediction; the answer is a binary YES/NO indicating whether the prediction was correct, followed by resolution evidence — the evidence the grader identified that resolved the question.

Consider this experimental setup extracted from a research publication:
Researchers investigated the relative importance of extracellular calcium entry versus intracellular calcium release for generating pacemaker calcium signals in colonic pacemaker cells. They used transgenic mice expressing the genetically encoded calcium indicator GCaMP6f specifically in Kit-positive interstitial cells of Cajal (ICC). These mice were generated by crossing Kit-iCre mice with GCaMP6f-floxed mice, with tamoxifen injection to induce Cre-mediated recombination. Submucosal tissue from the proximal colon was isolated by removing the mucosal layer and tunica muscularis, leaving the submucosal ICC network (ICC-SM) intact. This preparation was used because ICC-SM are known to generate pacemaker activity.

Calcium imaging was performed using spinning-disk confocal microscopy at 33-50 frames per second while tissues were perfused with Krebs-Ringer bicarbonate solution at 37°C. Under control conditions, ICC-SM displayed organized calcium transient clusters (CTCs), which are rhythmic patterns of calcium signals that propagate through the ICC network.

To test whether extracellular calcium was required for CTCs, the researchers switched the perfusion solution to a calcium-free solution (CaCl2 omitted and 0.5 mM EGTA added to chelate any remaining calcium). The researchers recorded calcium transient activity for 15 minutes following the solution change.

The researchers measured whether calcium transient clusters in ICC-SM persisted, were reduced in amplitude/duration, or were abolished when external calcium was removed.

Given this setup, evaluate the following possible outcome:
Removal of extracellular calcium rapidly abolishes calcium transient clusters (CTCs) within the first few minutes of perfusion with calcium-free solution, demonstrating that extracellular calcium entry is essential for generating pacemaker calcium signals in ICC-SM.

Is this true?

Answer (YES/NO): NO